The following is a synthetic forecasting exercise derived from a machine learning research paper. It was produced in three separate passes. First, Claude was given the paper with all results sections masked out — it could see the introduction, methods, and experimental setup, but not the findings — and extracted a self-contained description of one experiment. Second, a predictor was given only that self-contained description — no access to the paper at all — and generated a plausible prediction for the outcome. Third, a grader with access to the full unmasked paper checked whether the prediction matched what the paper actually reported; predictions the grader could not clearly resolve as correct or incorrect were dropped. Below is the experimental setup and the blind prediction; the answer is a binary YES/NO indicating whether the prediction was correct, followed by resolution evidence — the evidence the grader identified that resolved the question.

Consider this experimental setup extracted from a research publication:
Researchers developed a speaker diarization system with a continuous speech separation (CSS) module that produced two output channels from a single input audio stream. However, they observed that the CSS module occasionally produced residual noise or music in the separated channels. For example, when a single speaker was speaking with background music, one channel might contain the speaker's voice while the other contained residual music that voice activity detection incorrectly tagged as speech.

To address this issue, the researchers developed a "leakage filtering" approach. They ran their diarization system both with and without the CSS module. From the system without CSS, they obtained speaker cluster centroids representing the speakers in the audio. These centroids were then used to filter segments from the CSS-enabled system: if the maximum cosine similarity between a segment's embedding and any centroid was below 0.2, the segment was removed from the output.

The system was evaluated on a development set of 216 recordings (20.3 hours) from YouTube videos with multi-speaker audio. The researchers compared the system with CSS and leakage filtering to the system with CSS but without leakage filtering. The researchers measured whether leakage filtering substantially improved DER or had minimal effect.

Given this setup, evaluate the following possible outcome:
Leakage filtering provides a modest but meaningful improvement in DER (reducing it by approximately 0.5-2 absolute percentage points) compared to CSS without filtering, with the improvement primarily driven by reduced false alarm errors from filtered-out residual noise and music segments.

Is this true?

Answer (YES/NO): YES